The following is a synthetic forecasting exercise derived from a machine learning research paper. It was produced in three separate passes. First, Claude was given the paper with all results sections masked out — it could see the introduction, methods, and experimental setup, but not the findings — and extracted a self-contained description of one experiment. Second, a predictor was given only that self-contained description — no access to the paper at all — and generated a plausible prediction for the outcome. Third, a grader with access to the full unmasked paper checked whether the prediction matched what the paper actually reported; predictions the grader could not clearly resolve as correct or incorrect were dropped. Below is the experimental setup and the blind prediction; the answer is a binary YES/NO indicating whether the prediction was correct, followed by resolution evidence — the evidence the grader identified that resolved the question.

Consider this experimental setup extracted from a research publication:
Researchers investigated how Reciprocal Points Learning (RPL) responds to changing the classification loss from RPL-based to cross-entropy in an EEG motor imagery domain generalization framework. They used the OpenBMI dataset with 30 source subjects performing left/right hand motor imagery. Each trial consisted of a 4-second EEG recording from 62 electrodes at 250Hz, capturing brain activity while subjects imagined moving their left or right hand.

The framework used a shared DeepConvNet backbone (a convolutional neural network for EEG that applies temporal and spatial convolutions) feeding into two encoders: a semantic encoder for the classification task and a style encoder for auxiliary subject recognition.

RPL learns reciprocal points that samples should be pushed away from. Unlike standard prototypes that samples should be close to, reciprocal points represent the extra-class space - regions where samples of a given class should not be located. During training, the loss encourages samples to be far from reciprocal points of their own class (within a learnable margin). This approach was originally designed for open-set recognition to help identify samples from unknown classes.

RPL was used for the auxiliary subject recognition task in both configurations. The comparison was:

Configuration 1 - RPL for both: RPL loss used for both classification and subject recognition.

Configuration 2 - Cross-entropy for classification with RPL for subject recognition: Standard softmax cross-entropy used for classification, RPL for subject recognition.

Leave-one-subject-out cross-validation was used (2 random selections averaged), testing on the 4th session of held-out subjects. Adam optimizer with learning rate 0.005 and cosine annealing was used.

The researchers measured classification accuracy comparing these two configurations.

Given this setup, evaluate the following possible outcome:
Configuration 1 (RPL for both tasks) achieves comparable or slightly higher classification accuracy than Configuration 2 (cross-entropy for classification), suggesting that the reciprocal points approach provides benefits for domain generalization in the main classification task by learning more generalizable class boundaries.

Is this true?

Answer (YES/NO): NO